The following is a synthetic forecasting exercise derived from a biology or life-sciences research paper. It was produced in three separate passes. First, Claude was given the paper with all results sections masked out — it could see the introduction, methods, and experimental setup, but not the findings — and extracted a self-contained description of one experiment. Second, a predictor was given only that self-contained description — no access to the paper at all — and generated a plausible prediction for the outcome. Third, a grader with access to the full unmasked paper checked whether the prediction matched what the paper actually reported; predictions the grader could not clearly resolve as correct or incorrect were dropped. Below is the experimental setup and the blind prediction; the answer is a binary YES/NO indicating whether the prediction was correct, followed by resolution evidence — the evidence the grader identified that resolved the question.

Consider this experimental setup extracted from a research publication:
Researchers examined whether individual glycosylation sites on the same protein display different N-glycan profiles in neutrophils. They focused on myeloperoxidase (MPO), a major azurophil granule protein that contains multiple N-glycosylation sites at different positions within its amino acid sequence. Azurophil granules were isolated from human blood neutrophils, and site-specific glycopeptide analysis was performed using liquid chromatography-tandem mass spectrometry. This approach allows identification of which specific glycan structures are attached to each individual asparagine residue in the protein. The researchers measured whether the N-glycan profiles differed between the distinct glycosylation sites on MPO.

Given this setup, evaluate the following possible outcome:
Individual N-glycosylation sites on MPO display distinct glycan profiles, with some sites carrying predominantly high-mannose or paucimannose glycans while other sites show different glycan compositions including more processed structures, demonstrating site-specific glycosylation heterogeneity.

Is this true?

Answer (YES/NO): YES